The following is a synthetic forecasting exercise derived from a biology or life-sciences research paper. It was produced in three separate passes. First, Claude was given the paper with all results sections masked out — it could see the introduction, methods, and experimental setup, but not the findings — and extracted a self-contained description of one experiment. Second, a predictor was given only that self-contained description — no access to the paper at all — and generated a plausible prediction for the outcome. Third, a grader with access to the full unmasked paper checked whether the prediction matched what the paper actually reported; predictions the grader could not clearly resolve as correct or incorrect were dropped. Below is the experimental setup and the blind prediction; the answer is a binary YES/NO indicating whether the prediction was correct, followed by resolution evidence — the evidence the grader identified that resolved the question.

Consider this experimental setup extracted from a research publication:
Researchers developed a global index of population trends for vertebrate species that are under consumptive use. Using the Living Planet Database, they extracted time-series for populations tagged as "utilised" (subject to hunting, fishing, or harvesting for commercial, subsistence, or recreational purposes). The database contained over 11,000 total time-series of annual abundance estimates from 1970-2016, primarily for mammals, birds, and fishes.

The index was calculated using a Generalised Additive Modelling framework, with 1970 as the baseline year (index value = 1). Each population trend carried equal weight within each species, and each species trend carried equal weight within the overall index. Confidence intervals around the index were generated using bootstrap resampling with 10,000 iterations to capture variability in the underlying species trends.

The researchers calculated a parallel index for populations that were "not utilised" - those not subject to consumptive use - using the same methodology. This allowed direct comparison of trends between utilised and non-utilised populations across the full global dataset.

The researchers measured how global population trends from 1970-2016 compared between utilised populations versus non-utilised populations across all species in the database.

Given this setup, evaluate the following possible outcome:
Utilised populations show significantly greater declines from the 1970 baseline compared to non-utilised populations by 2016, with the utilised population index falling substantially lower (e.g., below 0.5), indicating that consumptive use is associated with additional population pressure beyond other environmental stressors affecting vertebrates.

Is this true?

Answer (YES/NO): YES